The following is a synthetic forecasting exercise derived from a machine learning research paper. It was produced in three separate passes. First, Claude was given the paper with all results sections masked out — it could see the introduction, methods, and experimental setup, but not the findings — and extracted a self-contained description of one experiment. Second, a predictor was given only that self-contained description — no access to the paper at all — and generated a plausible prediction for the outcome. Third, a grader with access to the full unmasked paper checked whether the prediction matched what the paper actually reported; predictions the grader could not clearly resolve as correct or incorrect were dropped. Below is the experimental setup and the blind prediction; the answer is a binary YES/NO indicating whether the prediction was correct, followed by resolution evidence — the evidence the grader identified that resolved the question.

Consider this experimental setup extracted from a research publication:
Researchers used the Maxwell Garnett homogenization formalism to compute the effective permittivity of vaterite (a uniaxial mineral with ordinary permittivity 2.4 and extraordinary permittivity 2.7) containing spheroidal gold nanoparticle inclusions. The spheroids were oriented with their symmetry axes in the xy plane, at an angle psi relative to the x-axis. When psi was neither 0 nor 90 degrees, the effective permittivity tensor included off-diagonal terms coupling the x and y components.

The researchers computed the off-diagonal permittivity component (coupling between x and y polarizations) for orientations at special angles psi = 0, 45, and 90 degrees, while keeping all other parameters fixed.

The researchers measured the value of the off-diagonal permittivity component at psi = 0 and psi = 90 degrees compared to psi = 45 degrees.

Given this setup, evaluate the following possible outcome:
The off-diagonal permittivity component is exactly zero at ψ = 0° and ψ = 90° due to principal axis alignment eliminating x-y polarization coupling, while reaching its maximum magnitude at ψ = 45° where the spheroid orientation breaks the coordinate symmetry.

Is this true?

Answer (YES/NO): YES